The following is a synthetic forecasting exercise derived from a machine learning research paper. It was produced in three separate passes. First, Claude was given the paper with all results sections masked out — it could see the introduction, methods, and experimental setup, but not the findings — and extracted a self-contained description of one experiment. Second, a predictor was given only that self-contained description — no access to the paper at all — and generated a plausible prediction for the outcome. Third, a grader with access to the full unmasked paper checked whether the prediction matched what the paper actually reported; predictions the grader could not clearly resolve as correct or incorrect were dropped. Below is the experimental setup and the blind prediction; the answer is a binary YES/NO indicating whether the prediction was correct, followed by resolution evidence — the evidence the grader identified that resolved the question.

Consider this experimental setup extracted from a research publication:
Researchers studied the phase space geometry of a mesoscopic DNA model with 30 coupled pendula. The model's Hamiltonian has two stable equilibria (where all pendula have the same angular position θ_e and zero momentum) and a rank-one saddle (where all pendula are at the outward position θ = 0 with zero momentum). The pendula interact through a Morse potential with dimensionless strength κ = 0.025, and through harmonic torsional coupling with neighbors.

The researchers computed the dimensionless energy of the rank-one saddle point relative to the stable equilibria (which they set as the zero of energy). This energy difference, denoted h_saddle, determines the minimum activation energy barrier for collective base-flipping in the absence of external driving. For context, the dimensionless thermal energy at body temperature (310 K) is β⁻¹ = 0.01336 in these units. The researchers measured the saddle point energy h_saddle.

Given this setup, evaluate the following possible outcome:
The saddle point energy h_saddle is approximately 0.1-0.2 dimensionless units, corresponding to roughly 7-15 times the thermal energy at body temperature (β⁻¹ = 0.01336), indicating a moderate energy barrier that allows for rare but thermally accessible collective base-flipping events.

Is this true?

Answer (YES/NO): NO